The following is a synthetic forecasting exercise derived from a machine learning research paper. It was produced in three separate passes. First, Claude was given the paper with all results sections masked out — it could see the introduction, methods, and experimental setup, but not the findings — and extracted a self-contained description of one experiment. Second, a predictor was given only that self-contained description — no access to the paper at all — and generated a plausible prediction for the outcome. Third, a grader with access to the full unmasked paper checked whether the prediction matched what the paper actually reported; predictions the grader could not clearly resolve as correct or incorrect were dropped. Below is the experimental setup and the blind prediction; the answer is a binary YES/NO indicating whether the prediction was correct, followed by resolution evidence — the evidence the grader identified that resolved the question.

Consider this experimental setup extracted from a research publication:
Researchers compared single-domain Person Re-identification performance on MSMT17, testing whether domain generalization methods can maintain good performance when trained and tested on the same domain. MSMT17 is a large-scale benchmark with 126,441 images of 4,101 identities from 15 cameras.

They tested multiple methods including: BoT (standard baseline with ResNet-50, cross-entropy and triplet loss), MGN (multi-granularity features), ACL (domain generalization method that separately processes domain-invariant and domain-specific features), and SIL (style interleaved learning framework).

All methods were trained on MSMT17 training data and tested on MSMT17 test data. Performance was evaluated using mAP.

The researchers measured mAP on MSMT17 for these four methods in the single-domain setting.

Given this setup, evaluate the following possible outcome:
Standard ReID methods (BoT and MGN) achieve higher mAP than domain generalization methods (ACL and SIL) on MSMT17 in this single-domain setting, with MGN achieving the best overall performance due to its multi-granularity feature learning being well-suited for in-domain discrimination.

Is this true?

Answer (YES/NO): YES